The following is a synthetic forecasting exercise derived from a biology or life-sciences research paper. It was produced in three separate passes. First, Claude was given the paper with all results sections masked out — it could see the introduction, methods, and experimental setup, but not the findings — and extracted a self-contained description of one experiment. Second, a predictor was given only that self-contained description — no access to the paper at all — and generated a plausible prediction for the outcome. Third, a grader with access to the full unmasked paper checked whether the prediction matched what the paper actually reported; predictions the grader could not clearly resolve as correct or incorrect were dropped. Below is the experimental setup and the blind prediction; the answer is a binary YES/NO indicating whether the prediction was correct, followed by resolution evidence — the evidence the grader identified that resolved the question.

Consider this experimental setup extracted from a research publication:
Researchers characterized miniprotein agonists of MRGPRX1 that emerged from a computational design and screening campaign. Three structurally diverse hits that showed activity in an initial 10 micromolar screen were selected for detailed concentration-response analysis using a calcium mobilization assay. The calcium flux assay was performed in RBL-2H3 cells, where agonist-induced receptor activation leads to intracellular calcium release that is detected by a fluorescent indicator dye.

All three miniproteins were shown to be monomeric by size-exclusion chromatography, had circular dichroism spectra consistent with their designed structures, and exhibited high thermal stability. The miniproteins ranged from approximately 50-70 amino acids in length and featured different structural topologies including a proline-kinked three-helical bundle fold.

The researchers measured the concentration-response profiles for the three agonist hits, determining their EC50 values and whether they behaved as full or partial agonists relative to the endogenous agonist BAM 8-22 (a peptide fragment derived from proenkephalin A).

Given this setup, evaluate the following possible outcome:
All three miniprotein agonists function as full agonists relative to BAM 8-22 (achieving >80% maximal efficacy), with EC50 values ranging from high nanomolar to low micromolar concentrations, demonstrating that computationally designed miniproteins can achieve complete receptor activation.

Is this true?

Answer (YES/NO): NO